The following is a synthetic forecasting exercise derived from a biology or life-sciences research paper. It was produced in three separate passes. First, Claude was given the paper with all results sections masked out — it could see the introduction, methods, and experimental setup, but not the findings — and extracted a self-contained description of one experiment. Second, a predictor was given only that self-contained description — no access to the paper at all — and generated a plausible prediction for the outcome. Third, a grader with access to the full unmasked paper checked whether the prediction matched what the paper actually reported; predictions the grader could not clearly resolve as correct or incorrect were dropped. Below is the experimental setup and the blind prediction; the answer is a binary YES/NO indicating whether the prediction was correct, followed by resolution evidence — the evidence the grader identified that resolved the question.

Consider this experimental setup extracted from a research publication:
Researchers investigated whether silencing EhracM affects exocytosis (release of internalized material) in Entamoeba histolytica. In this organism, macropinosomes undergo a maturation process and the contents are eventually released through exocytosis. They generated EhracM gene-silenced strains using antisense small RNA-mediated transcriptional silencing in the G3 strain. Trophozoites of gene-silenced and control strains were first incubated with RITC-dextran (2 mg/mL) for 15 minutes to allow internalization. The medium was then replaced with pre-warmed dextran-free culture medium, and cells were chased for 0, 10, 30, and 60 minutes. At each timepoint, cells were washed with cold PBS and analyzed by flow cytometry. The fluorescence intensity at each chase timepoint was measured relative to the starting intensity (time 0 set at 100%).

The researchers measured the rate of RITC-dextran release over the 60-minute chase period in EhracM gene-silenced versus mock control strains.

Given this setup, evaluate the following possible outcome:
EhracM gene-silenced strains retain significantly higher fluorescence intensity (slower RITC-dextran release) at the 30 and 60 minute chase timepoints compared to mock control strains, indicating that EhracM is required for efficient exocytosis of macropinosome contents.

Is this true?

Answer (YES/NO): NO